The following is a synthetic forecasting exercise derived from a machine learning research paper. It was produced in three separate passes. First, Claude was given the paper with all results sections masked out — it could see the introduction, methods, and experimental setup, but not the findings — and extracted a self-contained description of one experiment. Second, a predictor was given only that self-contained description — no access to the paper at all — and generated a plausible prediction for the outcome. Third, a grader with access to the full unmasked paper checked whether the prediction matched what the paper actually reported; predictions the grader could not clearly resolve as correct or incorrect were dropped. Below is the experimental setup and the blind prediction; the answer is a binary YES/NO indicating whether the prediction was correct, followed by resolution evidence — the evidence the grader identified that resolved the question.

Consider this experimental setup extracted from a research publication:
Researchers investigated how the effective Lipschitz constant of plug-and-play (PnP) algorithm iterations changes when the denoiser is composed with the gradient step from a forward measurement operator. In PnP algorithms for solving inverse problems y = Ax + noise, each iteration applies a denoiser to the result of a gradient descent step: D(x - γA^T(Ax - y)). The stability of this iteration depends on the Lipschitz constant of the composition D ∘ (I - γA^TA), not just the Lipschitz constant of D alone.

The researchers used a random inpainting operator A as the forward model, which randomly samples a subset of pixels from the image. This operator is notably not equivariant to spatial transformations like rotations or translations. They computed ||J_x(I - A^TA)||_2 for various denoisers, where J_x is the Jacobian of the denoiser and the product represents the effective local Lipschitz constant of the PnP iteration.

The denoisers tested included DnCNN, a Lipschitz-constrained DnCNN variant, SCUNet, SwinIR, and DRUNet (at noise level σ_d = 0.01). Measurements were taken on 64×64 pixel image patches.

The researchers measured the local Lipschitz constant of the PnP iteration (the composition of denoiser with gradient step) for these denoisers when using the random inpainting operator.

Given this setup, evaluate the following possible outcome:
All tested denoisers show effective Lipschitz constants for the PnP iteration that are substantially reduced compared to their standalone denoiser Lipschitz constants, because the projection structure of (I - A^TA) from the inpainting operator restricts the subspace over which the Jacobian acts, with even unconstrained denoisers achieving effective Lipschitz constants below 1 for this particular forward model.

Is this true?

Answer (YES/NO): YES